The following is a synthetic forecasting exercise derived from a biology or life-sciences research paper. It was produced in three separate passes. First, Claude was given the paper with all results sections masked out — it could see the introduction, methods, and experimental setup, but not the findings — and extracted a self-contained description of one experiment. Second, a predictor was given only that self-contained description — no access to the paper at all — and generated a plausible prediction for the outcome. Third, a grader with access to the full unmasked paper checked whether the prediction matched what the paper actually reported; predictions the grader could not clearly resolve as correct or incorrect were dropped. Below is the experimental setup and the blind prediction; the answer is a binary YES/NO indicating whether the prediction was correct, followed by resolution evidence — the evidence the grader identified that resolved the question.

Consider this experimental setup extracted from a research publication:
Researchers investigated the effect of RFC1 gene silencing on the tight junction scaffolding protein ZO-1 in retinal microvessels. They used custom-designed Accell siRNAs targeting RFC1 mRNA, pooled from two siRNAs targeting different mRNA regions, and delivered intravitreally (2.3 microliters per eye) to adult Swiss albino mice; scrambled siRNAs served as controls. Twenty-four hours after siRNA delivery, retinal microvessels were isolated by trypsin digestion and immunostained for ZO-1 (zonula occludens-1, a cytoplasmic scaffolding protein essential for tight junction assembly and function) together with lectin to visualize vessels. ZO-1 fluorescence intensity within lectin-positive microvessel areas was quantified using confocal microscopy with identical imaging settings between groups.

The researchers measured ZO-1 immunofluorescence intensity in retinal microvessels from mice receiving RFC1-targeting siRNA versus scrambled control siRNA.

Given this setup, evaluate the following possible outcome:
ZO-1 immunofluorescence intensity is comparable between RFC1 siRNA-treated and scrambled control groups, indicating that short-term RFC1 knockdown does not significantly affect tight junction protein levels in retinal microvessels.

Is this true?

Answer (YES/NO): NO